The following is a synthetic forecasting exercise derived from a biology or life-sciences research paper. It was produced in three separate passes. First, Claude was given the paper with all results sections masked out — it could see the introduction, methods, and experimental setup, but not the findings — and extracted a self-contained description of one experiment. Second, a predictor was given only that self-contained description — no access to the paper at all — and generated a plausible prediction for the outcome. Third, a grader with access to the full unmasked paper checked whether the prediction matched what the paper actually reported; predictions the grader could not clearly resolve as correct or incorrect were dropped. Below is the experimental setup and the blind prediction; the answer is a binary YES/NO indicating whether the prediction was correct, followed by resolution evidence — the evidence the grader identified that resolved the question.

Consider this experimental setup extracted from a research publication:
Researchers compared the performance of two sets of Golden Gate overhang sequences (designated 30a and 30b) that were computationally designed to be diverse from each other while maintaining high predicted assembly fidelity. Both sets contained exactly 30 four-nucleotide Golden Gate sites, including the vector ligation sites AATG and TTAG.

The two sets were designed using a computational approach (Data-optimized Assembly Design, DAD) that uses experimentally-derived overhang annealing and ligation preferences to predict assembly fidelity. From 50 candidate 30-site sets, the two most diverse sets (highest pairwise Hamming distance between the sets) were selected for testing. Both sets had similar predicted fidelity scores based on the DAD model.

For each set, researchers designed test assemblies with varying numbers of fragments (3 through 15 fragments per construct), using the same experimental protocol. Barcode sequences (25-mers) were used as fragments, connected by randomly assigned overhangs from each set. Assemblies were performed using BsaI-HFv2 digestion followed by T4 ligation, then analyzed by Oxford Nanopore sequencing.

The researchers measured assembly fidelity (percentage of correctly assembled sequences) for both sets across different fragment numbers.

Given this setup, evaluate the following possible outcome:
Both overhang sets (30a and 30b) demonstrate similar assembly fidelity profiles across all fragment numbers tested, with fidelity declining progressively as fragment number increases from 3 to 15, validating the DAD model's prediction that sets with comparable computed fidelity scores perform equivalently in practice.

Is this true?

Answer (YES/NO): NO